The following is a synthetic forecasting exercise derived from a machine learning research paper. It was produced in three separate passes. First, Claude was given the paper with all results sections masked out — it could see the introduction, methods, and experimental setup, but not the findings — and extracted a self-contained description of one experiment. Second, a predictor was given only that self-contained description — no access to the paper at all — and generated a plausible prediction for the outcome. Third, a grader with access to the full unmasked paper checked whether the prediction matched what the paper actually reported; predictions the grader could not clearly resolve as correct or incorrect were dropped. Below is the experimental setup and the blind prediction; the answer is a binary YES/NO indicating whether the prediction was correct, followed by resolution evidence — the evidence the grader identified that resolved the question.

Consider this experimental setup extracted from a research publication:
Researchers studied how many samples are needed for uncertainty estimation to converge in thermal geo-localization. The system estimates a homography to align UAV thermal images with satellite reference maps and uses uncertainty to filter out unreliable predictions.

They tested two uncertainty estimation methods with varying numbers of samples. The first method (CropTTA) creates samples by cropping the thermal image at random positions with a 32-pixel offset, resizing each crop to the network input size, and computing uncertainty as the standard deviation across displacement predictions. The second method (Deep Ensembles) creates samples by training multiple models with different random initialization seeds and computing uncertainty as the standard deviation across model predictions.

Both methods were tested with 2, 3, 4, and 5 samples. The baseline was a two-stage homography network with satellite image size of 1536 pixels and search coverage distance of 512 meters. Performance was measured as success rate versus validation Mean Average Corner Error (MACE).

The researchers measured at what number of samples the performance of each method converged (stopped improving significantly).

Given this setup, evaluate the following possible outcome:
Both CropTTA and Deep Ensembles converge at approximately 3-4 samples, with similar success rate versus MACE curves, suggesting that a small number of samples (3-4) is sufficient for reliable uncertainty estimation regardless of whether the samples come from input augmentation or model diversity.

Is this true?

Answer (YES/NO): NO